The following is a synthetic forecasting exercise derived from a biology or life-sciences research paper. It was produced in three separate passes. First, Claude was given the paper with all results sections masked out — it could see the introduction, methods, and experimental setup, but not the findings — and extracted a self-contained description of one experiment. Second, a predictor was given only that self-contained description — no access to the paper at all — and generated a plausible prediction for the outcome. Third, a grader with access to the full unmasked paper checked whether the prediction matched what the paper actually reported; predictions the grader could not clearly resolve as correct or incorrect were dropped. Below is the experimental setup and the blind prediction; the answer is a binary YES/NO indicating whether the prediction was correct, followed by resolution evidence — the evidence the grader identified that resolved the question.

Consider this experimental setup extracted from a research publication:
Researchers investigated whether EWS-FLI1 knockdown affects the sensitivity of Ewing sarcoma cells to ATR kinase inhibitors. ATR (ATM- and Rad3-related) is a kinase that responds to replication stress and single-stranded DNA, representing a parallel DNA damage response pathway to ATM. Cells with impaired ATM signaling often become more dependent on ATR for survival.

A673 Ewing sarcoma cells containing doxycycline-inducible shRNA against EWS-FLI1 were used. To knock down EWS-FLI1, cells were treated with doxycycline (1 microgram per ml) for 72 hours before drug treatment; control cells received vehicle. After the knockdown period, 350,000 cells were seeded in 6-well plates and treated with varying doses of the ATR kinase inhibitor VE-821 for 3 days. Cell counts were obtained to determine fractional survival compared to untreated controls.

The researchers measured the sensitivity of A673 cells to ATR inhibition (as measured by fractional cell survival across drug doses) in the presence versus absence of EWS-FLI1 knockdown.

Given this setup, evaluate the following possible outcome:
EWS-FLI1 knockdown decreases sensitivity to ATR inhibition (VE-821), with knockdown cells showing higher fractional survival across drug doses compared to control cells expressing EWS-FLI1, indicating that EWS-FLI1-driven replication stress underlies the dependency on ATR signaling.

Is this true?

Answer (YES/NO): NO